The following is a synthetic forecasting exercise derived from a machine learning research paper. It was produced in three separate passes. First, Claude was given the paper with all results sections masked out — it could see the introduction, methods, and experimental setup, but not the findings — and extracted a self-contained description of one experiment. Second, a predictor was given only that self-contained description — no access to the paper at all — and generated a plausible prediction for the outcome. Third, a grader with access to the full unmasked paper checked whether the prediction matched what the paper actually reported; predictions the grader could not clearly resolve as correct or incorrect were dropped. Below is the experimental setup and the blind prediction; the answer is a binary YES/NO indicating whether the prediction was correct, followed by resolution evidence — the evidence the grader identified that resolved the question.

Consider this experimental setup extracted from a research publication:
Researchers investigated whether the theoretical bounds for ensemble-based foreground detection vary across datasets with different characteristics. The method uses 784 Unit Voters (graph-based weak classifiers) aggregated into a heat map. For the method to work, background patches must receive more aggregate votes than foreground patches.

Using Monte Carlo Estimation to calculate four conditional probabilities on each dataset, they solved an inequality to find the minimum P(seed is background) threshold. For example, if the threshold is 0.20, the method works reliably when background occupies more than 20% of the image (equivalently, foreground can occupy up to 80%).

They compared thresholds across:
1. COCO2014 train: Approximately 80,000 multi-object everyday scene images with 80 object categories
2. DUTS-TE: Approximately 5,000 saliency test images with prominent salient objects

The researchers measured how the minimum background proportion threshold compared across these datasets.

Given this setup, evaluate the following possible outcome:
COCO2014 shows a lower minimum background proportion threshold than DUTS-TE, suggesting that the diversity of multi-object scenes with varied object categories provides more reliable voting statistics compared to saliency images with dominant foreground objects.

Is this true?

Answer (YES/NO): YES